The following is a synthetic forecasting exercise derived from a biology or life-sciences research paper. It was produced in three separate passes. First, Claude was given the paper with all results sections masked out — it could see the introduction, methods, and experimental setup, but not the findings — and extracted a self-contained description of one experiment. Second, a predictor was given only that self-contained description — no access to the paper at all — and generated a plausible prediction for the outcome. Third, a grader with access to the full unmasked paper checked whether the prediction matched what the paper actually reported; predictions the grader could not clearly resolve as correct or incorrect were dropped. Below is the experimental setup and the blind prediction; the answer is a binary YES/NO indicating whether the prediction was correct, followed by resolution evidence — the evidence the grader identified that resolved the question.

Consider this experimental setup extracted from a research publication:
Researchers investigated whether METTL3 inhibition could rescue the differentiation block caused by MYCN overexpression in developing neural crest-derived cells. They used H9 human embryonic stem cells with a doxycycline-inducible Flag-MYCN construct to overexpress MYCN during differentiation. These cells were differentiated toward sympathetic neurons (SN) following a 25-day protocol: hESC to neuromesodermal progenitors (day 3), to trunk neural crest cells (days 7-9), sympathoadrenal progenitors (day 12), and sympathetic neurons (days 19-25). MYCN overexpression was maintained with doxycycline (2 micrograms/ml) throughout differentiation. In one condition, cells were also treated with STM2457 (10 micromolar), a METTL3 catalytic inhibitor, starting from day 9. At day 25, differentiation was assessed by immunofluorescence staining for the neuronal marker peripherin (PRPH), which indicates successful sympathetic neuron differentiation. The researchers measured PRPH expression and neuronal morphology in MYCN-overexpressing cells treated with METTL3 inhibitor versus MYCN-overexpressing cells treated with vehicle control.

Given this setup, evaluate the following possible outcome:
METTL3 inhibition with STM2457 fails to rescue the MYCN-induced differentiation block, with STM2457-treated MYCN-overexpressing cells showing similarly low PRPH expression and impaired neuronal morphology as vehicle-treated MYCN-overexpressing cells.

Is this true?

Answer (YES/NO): NO